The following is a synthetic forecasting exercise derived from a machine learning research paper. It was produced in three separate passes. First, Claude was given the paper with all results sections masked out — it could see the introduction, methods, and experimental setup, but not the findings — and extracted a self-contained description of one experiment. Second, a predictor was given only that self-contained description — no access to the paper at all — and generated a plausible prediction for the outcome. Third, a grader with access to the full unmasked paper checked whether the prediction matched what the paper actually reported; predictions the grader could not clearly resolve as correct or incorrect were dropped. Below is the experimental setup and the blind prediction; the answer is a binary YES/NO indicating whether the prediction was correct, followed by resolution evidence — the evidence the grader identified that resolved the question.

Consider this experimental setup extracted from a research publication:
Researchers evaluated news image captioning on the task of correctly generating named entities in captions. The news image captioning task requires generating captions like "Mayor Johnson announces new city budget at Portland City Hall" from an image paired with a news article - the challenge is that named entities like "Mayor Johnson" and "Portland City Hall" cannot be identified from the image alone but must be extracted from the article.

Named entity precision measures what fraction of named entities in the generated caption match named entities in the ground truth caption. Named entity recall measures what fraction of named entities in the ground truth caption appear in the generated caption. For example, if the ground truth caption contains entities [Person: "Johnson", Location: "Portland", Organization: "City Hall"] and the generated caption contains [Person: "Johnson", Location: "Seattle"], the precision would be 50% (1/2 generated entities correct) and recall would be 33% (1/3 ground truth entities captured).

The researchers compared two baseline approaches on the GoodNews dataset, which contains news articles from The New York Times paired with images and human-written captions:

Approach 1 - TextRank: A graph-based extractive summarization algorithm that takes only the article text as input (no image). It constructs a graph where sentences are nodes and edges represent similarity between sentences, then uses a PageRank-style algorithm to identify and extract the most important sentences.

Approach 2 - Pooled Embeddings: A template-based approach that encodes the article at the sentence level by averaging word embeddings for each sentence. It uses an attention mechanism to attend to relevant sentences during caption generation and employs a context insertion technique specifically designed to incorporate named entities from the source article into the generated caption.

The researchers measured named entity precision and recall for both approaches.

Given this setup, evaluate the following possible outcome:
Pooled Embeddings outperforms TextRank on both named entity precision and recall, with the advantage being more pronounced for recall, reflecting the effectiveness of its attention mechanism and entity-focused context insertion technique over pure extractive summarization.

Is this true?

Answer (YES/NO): NO